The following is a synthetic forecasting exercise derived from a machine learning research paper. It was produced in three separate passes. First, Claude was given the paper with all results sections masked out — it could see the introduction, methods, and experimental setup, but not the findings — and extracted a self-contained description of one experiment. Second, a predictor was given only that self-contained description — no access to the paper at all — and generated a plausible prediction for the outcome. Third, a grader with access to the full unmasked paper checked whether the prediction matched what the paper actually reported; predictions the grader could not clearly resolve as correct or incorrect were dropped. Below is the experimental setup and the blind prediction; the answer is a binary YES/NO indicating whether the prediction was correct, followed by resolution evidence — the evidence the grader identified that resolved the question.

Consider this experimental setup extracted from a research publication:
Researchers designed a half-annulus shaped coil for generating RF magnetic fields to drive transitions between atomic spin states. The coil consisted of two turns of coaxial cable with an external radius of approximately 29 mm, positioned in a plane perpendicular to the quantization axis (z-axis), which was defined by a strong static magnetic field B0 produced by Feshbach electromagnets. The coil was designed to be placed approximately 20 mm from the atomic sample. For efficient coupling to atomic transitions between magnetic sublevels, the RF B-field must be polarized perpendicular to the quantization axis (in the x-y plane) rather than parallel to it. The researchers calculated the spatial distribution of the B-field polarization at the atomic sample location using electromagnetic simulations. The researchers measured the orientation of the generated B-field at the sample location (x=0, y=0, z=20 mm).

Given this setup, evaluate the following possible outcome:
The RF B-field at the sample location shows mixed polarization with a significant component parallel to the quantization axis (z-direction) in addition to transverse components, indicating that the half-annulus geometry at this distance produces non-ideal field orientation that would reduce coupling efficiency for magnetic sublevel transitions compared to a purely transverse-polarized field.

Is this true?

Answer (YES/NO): NO